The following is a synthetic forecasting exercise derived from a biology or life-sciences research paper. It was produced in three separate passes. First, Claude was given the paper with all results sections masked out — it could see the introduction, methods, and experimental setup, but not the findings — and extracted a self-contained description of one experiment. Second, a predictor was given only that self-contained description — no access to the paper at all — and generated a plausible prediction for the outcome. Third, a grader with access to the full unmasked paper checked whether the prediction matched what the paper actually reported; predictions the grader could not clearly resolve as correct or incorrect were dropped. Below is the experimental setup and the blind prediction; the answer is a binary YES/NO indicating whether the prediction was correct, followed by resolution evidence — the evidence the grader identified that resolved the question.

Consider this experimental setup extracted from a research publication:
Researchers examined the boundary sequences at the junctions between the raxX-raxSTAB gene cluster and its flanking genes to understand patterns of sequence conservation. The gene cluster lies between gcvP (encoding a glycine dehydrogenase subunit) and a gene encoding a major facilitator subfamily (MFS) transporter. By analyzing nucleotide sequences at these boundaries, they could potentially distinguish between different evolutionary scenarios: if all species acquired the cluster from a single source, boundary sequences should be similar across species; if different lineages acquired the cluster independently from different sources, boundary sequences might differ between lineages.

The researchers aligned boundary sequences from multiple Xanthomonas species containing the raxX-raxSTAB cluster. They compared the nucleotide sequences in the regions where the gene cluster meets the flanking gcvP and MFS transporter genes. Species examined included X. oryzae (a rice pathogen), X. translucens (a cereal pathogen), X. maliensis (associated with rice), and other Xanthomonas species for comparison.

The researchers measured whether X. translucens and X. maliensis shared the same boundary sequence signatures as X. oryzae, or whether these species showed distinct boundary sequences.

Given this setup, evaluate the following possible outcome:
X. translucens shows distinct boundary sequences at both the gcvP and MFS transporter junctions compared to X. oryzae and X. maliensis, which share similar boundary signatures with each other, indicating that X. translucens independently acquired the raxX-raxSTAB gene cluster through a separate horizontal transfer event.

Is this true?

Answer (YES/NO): NO